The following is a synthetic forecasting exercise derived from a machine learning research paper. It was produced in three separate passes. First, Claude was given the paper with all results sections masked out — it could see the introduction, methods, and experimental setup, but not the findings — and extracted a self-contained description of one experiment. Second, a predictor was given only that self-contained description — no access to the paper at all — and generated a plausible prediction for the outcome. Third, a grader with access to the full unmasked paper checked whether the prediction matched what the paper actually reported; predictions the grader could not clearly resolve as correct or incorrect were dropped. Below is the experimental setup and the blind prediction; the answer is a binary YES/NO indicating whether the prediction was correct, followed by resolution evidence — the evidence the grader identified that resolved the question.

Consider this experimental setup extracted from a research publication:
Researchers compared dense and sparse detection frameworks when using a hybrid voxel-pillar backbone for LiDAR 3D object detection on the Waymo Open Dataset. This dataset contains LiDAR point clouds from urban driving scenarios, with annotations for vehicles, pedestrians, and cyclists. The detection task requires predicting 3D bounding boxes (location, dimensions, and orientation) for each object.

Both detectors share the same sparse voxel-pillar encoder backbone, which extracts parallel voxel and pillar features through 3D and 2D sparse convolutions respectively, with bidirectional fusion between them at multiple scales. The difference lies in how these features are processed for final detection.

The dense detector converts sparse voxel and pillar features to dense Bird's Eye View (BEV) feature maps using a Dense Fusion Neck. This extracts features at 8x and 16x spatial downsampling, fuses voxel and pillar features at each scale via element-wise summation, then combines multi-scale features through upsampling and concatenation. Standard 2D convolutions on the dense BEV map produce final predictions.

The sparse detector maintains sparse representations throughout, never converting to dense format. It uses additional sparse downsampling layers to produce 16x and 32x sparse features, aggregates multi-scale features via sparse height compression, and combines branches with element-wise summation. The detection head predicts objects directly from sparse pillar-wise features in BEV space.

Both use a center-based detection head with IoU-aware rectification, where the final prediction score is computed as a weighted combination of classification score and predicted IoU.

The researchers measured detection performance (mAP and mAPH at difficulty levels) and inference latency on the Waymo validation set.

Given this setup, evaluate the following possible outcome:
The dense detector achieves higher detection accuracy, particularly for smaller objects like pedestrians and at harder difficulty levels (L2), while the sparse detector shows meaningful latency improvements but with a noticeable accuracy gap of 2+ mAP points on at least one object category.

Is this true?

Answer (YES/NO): NO